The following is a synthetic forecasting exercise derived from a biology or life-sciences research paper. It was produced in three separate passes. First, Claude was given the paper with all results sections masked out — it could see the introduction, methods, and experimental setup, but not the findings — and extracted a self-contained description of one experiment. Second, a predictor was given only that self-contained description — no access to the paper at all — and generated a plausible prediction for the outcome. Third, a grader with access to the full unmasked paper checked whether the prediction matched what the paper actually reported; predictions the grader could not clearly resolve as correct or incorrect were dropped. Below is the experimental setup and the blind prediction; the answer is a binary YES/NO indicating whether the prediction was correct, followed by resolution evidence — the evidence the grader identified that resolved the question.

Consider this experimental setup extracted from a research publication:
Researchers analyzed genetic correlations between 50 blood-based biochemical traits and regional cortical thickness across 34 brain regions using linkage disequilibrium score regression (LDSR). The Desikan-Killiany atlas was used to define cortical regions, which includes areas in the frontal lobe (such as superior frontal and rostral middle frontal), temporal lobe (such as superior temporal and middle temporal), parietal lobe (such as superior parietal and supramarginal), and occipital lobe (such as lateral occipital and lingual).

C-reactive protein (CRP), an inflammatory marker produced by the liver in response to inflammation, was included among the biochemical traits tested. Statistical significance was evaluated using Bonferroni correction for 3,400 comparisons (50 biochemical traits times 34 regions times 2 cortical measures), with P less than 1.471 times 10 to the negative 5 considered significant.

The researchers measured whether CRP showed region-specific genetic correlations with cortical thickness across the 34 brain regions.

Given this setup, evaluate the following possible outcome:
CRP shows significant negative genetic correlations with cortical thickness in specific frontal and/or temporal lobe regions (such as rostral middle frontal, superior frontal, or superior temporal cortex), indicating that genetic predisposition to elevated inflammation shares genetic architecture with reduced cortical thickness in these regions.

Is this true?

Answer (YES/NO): NO